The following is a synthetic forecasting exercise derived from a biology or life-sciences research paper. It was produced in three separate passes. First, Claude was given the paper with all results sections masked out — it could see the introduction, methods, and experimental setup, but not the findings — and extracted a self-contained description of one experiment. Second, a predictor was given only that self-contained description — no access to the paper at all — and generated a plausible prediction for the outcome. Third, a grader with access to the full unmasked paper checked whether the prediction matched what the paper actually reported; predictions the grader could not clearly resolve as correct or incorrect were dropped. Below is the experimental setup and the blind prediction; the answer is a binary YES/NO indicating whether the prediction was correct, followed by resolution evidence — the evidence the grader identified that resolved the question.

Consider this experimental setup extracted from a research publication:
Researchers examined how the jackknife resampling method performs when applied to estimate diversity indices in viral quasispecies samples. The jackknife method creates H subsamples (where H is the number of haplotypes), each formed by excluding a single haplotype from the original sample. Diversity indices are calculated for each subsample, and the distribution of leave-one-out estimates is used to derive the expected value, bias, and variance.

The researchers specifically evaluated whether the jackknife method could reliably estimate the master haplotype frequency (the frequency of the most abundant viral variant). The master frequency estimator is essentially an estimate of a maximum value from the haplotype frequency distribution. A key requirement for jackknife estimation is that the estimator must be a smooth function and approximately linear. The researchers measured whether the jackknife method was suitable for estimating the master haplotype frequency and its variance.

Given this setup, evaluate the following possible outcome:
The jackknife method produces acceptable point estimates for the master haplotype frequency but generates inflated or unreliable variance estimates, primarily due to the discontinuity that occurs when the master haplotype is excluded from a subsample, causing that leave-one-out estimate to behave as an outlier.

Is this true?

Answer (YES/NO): NO